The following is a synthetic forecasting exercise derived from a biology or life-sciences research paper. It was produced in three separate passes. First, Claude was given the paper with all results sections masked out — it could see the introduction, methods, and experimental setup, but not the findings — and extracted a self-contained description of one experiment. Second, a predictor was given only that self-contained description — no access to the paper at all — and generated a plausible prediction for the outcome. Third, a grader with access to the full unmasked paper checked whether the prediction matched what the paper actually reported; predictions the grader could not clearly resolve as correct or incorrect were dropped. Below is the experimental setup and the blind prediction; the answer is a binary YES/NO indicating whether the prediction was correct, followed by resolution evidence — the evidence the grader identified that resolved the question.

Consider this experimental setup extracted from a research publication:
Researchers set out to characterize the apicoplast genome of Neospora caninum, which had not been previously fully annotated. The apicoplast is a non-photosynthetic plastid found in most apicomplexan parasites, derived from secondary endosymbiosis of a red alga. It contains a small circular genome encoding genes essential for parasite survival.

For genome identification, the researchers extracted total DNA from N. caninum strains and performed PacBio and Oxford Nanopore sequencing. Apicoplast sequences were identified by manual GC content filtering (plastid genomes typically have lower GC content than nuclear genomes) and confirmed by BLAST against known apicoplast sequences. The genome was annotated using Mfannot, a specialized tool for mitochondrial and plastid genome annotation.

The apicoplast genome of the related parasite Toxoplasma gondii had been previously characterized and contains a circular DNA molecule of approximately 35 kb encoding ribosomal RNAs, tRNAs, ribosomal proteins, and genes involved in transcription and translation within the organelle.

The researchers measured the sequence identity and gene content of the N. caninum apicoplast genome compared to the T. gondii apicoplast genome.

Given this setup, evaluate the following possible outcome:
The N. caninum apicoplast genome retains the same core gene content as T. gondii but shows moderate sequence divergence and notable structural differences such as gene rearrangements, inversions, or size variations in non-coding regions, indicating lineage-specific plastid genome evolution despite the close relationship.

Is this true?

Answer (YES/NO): NO